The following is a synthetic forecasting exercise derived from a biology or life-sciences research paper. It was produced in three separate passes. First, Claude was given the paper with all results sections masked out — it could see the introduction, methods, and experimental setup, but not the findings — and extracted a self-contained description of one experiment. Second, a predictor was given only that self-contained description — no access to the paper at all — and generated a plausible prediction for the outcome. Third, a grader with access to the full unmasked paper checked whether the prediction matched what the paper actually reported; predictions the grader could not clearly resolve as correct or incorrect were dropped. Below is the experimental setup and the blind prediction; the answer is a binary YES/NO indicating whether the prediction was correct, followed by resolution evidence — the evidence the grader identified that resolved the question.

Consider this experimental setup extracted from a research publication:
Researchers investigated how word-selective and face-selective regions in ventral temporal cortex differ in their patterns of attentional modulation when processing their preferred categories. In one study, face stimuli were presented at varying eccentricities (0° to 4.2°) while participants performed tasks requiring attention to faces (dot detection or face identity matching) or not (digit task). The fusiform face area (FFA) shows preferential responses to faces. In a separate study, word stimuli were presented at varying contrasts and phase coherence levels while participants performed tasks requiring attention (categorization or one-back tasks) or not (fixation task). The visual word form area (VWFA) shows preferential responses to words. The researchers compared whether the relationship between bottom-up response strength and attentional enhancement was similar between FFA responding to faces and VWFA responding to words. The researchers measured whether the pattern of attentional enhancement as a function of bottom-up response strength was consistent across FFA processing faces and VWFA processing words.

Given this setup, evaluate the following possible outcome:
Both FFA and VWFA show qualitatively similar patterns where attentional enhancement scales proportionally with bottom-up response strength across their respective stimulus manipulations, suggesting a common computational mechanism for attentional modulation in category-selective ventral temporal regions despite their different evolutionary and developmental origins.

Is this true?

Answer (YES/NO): NO